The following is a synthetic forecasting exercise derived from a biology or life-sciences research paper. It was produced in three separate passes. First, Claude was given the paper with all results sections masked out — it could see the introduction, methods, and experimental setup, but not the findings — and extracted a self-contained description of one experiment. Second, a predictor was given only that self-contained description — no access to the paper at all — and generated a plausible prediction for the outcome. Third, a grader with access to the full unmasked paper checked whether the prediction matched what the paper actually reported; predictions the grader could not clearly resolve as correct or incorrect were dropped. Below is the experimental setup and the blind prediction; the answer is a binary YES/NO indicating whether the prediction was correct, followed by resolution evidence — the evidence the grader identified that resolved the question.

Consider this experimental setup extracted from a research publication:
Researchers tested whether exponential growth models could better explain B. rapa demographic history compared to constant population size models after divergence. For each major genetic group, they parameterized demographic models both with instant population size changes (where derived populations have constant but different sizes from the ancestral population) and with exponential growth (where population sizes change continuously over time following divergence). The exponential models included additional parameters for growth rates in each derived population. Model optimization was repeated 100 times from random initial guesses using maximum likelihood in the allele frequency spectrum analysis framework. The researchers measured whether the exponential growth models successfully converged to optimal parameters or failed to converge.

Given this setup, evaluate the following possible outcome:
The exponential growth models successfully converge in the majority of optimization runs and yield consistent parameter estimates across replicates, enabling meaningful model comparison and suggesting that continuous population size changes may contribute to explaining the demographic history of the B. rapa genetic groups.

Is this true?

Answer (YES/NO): NO